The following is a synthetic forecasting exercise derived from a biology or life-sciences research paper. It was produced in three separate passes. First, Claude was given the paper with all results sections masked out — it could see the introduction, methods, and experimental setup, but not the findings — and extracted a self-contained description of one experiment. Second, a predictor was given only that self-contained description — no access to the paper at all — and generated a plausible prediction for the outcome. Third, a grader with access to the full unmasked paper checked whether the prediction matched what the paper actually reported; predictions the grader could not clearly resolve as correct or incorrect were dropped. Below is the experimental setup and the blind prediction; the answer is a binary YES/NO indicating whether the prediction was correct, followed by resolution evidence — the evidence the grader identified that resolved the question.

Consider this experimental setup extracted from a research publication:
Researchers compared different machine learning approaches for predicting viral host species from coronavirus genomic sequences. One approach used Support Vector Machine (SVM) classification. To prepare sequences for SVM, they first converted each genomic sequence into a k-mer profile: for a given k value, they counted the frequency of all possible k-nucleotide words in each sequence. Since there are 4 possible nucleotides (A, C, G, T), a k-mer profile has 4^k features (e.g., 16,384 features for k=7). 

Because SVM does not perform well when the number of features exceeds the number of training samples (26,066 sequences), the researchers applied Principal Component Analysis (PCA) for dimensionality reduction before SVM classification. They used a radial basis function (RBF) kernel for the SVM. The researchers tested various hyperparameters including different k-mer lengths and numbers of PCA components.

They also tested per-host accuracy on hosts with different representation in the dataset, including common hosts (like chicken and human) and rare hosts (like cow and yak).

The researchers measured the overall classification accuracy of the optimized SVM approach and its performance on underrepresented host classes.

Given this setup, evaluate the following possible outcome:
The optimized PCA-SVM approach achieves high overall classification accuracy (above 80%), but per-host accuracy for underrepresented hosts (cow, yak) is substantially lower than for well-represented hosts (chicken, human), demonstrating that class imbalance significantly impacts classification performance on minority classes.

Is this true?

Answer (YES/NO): YES